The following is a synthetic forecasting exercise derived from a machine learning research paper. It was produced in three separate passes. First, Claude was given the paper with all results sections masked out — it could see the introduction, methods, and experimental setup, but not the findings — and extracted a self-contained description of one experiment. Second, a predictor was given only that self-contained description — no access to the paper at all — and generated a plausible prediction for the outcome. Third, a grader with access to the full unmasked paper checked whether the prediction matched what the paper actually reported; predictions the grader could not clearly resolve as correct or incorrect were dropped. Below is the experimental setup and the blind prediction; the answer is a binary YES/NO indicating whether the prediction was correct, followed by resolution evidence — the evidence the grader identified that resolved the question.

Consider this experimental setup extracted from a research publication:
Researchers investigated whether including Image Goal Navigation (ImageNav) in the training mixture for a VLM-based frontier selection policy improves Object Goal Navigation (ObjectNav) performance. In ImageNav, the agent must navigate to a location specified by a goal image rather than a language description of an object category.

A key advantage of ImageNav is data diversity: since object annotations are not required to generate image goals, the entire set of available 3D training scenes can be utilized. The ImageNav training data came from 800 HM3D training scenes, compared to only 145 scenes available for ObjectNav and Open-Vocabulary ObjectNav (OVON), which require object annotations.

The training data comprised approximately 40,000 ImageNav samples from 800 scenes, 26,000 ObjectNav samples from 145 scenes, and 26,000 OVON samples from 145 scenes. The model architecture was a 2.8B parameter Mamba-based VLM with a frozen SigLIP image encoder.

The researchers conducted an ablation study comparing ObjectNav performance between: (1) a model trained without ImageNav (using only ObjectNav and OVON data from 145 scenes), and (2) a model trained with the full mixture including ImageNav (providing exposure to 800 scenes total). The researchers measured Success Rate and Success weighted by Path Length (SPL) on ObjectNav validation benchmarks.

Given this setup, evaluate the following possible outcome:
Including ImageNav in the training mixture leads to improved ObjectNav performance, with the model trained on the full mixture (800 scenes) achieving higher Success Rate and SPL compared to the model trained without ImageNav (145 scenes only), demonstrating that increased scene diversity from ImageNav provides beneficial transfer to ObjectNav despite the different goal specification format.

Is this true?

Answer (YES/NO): YES